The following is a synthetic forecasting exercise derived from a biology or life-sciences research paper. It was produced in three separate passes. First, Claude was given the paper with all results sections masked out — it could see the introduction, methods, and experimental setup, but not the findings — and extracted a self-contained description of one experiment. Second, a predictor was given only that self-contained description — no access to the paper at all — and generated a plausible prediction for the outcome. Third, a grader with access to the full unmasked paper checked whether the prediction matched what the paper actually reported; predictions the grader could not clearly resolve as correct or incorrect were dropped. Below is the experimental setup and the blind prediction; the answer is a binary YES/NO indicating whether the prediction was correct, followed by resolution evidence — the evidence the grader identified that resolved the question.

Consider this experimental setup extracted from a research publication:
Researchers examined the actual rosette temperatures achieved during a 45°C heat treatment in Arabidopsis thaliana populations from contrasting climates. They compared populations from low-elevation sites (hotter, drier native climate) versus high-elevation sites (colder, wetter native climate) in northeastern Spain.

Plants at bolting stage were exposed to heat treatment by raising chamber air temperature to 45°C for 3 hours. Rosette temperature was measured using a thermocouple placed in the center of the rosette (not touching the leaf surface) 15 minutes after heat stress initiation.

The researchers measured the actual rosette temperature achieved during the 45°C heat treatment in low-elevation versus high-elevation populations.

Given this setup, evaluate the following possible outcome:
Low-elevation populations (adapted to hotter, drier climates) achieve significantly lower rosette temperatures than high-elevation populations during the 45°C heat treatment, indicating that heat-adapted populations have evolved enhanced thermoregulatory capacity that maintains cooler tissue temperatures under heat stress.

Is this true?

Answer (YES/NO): NO